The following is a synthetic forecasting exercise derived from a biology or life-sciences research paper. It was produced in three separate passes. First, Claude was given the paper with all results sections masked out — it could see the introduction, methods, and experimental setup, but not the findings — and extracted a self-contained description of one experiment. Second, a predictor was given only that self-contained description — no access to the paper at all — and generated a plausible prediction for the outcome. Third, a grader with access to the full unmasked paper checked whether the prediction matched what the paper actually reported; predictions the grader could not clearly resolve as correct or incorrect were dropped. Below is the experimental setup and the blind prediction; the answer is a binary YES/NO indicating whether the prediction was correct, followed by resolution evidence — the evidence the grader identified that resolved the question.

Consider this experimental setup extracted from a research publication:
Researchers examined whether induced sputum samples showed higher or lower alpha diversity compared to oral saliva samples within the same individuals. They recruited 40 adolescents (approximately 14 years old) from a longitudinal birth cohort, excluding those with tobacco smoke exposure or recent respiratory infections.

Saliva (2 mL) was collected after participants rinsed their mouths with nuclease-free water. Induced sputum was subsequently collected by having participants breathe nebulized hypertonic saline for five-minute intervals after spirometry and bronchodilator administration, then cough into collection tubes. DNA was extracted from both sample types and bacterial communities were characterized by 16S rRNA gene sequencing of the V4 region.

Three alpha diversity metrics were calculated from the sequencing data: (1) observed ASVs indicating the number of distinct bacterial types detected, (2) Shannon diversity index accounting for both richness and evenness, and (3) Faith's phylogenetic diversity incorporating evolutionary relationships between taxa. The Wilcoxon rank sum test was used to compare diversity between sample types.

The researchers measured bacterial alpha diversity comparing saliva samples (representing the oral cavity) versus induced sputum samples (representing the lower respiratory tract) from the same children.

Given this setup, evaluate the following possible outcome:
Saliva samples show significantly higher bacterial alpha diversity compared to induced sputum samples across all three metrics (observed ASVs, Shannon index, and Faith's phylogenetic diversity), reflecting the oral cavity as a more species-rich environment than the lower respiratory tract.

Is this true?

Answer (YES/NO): NO